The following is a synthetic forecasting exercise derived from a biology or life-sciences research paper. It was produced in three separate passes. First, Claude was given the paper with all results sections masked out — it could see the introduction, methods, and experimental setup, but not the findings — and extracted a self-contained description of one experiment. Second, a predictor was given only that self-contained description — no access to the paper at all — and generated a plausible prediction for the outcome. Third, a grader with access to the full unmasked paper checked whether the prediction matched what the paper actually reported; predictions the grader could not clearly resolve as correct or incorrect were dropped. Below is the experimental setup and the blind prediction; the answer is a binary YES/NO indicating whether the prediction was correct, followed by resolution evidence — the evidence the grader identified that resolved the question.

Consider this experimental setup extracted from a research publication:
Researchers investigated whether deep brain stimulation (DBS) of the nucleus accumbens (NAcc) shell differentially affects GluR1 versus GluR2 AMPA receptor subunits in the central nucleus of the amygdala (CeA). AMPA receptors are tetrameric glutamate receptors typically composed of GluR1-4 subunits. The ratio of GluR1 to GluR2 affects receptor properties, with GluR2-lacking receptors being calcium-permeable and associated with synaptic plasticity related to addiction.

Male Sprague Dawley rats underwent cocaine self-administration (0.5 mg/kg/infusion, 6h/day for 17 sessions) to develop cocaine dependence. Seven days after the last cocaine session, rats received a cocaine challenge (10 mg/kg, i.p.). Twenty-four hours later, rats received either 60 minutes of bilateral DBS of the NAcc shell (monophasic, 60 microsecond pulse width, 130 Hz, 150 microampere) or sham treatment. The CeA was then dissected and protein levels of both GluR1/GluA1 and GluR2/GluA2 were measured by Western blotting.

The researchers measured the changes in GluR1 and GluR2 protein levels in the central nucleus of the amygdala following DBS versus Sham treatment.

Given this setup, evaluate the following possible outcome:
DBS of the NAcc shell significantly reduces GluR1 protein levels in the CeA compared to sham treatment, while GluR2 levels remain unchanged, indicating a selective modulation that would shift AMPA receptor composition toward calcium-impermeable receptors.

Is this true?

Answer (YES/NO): NO